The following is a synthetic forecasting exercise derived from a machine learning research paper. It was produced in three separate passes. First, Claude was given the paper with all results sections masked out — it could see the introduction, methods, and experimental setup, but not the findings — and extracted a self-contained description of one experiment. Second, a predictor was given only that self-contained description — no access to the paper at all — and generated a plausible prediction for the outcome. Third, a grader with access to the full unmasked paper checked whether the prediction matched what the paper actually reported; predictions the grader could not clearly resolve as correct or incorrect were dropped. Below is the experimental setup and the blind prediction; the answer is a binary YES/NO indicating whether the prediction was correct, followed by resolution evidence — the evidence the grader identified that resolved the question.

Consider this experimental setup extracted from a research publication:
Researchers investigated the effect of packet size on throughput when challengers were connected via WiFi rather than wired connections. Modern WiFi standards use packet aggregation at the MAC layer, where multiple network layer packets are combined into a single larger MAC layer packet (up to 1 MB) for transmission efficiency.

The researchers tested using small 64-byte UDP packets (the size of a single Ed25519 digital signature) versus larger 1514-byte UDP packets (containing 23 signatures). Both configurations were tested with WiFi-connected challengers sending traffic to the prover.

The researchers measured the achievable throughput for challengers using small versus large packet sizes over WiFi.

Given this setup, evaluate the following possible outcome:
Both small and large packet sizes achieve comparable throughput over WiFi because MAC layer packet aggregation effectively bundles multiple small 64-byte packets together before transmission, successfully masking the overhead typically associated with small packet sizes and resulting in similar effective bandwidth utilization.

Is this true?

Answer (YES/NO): NO